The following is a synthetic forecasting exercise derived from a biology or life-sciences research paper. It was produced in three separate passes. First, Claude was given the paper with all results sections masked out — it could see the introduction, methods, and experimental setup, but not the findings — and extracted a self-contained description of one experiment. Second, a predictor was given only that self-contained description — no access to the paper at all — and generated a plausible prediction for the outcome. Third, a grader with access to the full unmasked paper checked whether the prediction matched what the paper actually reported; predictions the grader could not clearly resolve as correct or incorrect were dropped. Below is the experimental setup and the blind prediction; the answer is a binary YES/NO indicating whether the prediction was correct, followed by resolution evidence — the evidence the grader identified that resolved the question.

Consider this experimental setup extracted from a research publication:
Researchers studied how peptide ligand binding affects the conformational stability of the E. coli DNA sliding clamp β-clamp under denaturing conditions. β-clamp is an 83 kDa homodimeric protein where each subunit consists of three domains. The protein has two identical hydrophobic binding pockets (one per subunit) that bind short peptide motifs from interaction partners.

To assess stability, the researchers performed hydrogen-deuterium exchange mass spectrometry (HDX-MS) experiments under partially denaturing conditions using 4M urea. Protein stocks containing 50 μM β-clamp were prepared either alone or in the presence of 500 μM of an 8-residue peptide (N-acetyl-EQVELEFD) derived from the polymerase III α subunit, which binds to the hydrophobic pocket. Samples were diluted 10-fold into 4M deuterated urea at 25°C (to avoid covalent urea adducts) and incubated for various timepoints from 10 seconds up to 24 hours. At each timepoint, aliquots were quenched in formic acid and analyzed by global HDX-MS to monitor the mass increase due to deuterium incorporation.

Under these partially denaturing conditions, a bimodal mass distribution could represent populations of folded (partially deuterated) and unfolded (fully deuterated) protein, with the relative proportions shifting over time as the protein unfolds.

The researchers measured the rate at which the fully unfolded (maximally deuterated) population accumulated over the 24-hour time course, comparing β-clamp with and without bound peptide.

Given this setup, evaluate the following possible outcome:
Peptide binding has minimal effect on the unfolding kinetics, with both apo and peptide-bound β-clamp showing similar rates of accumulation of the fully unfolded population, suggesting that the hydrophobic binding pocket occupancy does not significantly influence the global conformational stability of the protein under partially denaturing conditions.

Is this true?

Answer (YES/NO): NO